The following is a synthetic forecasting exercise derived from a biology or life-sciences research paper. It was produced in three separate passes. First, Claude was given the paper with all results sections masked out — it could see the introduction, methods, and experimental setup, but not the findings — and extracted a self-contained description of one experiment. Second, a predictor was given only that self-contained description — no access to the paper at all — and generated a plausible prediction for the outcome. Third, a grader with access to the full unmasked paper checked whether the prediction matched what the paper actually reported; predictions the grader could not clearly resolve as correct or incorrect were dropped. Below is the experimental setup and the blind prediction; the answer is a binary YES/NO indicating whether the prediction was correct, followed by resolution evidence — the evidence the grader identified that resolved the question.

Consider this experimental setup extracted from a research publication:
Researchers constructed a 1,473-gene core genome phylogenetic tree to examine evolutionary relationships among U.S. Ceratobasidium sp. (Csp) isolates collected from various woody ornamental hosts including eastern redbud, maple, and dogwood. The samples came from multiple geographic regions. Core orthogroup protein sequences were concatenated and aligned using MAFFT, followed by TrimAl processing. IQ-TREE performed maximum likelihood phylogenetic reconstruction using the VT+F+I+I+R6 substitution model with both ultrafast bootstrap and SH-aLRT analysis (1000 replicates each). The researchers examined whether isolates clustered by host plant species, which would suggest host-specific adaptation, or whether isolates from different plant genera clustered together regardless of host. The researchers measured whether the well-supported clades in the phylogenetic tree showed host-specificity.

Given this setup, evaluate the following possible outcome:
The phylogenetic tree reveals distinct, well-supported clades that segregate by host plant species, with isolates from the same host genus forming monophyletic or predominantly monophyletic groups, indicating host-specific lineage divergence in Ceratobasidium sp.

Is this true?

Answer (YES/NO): NO